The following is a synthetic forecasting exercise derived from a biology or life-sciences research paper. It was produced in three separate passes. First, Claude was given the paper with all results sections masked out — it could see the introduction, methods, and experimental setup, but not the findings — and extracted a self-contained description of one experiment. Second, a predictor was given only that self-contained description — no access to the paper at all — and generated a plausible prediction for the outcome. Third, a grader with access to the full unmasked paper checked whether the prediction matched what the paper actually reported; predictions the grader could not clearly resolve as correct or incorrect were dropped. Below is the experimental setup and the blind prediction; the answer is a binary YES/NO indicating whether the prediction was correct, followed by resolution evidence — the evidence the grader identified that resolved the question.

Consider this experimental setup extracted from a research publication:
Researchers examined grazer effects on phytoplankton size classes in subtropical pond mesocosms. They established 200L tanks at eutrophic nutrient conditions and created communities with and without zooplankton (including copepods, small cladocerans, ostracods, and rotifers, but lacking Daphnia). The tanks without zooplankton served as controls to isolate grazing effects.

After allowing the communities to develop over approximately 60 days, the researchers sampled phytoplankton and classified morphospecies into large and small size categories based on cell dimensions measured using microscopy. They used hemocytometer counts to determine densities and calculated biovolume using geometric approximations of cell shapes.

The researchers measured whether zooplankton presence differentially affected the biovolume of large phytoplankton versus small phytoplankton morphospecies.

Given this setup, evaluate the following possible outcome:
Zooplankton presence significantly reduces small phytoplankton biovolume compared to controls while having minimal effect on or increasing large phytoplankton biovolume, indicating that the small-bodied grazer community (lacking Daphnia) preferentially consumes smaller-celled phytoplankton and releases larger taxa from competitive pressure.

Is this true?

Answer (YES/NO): NO